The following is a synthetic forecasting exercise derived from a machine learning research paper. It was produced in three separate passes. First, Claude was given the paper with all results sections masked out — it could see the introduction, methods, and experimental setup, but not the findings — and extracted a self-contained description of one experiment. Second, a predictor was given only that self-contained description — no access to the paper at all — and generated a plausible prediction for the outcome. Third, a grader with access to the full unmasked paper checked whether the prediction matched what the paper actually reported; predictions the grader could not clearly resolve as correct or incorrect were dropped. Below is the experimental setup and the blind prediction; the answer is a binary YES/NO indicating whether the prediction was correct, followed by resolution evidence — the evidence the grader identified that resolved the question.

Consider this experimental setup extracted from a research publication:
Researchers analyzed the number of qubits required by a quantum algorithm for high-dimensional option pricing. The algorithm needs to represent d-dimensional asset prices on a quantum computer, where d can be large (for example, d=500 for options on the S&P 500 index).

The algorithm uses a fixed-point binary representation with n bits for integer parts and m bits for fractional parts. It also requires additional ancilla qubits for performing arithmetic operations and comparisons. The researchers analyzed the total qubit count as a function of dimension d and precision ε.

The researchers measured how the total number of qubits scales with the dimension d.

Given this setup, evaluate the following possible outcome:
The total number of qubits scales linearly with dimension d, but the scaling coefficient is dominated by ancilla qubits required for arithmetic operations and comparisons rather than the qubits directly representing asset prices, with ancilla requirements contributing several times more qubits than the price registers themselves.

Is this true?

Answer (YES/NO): NO